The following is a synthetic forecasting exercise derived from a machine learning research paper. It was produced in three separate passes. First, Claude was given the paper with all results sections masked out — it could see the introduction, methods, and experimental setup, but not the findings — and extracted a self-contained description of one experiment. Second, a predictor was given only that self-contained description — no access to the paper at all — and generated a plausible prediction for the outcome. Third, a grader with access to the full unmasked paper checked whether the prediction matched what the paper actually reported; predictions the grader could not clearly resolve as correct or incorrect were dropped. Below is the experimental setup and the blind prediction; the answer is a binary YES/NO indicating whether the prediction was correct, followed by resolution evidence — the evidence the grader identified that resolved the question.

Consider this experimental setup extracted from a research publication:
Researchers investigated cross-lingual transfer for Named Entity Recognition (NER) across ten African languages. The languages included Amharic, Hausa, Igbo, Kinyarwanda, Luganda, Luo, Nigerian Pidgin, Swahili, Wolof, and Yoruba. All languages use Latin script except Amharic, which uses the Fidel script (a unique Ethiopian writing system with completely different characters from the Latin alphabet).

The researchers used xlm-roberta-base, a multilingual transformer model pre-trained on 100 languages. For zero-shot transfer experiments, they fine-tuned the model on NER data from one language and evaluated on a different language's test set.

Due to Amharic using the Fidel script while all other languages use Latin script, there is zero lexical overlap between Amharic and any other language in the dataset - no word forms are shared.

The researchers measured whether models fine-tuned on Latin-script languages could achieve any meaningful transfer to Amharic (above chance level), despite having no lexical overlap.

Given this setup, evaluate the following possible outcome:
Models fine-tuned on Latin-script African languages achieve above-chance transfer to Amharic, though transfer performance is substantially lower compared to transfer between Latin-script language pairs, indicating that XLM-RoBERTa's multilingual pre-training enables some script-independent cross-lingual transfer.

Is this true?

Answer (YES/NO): YES